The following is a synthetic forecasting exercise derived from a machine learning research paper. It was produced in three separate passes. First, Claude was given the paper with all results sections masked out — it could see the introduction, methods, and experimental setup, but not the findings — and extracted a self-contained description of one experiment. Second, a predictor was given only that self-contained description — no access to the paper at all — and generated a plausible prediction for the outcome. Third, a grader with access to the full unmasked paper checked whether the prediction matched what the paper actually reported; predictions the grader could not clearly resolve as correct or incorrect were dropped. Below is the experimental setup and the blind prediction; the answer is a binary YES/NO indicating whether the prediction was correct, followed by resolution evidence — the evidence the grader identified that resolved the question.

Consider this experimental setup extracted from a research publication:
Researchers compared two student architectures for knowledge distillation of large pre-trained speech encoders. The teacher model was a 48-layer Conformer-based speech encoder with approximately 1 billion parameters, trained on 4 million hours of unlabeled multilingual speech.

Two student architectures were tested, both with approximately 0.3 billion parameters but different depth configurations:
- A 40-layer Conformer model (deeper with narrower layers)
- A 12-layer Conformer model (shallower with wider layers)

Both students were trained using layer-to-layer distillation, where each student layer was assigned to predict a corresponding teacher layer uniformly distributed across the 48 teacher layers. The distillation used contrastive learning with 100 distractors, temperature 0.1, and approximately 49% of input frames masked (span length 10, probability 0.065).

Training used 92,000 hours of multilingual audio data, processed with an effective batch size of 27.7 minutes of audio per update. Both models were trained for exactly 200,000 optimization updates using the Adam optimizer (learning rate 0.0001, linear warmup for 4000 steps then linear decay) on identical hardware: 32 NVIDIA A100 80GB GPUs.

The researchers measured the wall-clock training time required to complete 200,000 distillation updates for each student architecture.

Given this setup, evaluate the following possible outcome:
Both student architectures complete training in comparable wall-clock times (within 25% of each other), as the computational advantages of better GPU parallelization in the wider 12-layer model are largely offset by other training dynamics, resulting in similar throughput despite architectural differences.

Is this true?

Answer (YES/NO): NO